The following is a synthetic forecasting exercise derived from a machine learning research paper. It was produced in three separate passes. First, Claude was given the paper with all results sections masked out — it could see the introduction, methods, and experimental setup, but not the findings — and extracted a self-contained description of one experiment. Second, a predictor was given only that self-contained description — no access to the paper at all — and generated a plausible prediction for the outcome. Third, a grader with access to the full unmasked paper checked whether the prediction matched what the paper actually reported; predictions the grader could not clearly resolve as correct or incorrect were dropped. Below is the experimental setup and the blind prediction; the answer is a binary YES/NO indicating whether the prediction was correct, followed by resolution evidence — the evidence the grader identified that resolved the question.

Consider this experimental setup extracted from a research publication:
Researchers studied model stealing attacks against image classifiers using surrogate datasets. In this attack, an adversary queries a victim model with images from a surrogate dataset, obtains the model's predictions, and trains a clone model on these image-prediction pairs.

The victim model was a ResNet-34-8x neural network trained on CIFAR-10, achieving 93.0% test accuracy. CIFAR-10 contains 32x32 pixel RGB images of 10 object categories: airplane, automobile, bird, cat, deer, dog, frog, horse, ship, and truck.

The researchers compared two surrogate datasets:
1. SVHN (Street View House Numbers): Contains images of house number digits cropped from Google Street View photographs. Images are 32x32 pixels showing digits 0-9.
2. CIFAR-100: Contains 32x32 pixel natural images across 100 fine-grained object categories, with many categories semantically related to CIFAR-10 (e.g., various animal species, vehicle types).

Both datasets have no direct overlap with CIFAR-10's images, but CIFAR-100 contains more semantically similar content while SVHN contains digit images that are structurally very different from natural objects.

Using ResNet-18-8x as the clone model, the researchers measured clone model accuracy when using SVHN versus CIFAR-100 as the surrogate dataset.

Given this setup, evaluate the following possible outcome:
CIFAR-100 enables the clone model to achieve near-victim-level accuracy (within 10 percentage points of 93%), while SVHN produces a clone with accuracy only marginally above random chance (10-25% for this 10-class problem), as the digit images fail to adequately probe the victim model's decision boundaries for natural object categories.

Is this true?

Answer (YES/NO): NO